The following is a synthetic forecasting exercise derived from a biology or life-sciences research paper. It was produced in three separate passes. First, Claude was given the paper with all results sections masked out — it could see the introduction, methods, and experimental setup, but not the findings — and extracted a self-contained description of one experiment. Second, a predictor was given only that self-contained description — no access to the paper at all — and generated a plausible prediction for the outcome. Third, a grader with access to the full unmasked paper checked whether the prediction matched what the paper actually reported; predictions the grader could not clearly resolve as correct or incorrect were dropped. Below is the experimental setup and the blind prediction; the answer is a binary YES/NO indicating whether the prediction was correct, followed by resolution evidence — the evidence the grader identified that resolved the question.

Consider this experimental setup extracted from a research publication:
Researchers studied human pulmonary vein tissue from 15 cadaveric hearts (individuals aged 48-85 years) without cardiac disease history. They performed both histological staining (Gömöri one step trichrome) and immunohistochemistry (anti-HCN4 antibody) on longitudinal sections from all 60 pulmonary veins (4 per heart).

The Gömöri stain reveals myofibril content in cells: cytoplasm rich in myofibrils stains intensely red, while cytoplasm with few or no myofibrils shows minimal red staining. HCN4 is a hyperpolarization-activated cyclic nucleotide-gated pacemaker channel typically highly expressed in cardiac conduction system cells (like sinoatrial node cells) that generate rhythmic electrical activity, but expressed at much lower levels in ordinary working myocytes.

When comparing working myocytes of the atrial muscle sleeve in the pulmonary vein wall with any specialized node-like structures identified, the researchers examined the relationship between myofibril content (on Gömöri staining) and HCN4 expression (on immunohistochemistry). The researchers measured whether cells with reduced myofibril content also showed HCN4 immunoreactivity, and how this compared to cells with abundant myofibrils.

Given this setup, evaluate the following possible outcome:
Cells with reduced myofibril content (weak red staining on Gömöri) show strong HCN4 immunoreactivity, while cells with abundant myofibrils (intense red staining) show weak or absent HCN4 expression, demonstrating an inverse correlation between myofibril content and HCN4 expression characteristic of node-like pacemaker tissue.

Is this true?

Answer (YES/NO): YES